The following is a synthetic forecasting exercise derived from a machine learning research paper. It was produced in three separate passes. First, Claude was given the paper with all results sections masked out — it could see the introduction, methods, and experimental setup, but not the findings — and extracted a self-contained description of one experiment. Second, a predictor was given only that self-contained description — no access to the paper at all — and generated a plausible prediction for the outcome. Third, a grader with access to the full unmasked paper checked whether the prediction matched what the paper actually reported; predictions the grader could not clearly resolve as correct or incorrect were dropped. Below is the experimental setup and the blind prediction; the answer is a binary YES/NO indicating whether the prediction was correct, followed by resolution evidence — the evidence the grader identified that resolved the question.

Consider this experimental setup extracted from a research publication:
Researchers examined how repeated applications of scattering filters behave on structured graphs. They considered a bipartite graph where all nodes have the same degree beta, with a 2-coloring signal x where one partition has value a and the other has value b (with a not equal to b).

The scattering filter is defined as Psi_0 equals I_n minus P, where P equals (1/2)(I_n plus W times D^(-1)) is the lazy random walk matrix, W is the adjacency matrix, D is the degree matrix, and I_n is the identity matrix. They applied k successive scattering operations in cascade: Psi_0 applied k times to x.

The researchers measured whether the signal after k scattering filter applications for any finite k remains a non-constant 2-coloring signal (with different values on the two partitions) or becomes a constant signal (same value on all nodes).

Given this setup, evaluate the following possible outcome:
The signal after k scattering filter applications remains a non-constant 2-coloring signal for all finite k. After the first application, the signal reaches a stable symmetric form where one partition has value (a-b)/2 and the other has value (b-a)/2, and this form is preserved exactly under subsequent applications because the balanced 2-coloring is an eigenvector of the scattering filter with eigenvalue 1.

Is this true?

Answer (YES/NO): YES